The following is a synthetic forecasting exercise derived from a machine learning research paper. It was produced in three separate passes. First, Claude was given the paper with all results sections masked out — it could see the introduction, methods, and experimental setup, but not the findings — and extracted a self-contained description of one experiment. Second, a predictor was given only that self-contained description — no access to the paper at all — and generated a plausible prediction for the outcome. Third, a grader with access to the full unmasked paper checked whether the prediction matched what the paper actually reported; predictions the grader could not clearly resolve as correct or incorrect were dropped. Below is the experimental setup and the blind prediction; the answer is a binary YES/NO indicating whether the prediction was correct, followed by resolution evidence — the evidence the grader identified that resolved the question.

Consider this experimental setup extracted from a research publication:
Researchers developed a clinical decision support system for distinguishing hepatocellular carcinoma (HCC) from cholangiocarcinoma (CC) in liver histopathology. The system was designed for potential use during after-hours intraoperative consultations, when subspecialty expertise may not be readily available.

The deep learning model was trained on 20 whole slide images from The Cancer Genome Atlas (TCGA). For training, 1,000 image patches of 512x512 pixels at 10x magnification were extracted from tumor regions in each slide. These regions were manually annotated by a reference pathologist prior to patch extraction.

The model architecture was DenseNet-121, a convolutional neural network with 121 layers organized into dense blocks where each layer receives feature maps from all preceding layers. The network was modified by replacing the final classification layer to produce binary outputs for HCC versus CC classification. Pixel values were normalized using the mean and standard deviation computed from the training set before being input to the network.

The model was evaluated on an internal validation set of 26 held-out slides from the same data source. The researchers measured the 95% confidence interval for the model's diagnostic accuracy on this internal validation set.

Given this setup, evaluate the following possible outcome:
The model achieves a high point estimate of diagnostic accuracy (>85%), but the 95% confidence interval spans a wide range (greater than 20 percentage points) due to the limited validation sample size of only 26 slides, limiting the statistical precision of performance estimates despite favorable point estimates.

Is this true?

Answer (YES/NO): YES